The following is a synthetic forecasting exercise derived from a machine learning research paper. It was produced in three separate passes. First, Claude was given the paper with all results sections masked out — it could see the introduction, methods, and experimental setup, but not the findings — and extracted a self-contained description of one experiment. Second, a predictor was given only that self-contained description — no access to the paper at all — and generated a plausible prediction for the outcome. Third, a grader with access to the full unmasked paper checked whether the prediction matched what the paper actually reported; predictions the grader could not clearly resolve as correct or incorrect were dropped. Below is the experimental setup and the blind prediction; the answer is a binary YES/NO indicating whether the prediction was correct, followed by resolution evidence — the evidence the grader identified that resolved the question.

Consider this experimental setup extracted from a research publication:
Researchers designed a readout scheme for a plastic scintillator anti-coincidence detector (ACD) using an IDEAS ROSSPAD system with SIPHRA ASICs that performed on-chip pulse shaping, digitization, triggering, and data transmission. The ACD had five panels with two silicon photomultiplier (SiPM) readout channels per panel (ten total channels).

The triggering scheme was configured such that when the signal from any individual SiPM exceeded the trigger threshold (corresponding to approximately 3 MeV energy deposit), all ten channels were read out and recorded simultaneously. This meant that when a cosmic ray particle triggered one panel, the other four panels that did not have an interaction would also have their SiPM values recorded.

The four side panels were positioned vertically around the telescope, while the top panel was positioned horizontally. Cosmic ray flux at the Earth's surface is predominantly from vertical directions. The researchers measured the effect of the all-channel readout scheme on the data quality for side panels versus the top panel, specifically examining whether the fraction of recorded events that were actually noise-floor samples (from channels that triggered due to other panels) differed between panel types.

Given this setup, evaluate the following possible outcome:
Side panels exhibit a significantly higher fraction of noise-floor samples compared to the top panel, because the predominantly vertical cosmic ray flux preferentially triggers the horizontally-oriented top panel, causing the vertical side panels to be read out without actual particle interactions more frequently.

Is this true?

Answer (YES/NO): YES